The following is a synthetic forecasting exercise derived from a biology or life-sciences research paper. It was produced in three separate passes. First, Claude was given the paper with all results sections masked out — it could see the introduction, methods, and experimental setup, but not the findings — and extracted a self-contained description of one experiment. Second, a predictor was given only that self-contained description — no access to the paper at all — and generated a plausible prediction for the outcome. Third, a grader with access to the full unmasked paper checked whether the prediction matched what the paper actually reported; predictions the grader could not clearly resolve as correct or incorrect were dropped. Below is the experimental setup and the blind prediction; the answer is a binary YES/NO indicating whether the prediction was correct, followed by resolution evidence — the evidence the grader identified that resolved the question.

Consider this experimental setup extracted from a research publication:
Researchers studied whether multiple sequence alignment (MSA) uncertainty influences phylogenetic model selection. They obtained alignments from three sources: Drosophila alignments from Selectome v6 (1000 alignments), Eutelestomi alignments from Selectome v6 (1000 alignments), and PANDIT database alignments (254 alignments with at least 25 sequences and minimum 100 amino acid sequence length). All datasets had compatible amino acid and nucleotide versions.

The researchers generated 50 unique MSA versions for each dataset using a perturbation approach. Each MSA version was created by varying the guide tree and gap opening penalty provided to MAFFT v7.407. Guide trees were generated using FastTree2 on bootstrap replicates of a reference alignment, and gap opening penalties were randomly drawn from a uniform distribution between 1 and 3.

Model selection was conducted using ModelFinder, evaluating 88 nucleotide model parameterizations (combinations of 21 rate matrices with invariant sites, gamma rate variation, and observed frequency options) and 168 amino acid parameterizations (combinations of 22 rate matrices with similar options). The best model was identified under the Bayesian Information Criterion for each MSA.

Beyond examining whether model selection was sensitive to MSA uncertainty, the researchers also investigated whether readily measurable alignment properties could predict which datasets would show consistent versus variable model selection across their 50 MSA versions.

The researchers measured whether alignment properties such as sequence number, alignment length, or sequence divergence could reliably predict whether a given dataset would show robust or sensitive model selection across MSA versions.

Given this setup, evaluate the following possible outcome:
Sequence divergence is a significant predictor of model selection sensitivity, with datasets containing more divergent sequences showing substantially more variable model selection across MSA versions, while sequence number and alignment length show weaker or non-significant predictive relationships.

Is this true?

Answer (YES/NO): NO